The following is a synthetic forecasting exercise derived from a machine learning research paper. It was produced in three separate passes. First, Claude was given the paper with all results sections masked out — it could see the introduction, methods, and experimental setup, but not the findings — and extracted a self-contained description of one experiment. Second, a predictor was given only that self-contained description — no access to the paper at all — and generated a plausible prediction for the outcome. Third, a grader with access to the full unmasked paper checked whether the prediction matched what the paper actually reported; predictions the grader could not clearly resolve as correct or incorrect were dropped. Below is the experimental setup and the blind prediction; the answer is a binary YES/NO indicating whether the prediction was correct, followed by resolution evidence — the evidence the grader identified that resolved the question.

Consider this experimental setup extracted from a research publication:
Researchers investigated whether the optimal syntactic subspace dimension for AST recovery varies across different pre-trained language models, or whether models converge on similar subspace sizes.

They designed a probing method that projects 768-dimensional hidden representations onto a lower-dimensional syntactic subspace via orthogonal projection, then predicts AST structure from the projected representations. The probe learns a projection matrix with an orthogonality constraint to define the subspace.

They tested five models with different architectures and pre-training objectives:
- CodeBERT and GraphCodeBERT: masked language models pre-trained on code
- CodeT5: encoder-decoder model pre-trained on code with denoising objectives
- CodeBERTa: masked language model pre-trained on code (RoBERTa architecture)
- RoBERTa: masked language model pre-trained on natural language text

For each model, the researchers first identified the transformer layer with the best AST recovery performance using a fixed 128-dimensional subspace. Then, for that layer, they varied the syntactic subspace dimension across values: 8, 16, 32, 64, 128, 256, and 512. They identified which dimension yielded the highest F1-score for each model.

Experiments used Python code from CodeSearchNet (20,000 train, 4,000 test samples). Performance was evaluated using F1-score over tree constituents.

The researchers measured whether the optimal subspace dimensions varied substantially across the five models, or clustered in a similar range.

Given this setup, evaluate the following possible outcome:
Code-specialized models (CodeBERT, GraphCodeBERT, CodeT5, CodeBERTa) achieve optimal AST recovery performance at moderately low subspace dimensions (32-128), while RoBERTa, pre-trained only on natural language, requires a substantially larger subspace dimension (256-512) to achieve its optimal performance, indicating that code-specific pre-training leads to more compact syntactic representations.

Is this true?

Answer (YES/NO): NO